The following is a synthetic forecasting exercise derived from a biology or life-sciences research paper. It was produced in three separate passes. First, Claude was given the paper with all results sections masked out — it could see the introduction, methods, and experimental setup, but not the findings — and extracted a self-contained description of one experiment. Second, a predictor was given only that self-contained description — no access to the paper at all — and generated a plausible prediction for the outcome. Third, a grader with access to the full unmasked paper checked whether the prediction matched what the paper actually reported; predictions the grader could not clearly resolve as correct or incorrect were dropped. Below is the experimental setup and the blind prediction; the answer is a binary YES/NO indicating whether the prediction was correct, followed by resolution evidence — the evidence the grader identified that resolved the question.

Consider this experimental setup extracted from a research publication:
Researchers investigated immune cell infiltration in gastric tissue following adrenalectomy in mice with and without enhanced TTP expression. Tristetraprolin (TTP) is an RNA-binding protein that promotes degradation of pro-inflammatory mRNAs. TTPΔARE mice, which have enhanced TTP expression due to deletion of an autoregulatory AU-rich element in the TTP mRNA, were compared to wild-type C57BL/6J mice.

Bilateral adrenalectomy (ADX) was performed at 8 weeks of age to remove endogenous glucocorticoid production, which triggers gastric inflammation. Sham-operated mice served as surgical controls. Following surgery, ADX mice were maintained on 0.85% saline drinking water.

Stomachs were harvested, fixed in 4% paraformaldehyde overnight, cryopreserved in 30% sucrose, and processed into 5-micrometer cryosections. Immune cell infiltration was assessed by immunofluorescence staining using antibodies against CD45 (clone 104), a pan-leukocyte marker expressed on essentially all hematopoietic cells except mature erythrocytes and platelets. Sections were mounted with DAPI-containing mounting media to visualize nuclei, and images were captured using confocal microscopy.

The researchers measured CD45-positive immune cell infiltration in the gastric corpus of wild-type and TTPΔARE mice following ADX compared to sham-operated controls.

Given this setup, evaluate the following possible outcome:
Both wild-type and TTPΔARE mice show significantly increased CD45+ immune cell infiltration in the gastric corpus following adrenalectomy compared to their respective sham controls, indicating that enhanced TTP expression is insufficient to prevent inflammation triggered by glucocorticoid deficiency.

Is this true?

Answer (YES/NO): NO